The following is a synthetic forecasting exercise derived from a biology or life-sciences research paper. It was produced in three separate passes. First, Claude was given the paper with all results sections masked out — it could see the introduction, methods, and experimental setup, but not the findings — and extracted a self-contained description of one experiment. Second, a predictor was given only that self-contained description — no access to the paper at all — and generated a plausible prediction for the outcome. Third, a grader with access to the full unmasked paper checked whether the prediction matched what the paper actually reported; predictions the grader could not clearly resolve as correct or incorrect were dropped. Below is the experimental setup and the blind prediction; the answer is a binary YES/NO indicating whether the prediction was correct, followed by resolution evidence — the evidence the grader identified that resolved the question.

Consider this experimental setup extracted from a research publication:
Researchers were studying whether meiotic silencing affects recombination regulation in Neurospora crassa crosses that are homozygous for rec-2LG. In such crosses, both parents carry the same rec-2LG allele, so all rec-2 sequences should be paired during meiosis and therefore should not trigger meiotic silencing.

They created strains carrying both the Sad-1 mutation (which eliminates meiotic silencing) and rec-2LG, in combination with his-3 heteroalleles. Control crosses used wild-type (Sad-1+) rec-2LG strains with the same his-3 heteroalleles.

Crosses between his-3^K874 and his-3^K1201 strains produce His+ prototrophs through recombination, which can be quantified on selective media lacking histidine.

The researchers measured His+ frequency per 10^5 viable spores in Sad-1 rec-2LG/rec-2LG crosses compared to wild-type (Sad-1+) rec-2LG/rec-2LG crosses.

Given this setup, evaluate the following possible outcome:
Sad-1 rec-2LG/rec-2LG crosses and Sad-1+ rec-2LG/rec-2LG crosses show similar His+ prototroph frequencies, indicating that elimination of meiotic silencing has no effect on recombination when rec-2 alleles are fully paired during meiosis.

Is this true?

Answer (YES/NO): YES